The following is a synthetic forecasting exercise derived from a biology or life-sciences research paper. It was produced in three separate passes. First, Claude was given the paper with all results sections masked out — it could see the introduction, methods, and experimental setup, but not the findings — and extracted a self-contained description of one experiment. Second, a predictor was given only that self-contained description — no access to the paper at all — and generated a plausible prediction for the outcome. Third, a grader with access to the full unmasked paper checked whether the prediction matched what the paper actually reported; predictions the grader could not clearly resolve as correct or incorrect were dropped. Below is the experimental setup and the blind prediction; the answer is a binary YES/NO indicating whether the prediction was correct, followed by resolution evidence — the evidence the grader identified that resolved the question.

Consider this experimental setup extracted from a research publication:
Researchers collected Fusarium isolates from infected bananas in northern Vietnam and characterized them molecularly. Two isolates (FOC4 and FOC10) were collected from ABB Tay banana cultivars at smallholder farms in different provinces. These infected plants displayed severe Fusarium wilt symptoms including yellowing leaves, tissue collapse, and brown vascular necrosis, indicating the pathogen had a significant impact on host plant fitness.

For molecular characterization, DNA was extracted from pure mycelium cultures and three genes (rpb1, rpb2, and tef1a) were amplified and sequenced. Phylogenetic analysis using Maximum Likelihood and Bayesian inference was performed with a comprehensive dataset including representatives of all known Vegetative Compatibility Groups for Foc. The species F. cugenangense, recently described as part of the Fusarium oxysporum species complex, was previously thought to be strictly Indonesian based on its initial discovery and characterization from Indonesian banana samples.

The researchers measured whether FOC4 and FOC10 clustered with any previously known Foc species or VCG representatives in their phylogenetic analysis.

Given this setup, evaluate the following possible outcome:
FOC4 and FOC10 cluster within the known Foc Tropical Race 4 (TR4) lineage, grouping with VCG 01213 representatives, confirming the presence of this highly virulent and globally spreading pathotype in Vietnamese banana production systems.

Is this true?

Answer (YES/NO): NO